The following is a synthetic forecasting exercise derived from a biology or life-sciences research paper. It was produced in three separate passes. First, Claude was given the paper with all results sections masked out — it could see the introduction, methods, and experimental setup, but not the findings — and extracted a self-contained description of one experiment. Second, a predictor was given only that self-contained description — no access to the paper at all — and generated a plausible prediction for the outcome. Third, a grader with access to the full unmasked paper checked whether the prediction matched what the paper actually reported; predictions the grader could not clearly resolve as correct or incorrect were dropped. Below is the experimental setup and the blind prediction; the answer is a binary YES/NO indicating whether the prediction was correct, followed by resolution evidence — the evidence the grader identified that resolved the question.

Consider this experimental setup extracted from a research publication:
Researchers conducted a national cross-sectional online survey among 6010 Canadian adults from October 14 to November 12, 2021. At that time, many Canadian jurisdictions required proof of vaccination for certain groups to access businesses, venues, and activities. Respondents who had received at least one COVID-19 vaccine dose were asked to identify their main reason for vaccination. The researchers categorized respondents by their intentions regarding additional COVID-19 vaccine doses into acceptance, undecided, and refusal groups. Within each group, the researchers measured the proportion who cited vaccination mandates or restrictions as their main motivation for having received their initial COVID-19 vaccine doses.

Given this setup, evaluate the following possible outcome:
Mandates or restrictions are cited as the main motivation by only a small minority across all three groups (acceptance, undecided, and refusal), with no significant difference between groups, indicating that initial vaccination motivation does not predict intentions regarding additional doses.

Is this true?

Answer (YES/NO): NO